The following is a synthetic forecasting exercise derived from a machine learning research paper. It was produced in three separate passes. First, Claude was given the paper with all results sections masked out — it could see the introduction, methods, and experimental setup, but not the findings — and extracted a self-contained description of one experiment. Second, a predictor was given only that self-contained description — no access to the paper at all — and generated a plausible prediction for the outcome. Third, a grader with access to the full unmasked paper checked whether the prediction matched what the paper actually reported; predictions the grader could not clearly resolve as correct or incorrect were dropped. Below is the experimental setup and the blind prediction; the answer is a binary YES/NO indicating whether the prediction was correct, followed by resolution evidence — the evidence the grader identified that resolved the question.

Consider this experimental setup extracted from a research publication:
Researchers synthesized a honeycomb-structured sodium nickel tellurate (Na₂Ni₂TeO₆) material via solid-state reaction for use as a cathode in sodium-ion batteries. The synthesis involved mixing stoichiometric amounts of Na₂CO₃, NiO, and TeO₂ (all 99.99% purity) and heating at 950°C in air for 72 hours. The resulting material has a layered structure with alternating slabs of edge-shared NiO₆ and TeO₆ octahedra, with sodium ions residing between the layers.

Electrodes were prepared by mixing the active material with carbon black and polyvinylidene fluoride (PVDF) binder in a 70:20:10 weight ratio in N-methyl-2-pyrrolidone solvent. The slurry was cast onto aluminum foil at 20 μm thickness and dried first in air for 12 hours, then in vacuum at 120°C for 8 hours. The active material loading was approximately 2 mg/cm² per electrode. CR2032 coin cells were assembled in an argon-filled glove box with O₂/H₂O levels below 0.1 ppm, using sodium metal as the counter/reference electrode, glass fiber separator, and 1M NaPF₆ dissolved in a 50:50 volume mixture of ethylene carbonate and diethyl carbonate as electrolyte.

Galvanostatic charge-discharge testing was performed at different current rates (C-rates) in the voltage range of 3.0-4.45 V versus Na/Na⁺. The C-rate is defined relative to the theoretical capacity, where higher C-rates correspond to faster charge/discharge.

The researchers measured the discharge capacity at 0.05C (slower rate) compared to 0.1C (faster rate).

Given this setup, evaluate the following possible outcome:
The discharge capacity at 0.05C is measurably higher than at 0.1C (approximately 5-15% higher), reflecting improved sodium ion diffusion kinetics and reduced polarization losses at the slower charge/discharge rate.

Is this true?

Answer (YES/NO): YES